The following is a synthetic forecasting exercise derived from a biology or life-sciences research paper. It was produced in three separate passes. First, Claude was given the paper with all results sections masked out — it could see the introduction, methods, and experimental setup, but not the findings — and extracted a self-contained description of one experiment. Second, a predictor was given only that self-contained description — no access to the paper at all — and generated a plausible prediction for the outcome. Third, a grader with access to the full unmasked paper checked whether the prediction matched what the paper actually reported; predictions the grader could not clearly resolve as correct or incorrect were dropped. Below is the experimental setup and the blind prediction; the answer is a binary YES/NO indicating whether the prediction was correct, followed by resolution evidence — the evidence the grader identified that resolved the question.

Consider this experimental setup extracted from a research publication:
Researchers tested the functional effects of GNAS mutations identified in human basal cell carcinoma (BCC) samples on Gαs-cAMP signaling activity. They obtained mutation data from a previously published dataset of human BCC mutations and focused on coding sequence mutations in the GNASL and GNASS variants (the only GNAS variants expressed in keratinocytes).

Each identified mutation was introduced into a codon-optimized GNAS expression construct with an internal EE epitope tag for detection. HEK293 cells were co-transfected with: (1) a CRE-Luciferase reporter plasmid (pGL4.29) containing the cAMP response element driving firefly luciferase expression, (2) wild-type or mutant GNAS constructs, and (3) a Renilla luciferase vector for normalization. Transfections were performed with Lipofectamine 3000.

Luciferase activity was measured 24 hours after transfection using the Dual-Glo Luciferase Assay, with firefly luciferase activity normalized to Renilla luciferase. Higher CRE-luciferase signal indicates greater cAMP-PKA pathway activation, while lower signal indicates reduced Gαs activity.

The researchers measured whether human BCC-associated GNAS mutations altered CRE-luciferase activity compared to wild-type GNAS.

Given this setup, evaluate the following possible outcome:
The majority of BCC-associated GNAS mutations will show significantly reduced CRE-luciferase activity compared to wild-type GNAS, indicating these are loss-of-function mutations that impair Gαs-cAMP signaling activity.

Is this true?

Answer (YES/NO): NO